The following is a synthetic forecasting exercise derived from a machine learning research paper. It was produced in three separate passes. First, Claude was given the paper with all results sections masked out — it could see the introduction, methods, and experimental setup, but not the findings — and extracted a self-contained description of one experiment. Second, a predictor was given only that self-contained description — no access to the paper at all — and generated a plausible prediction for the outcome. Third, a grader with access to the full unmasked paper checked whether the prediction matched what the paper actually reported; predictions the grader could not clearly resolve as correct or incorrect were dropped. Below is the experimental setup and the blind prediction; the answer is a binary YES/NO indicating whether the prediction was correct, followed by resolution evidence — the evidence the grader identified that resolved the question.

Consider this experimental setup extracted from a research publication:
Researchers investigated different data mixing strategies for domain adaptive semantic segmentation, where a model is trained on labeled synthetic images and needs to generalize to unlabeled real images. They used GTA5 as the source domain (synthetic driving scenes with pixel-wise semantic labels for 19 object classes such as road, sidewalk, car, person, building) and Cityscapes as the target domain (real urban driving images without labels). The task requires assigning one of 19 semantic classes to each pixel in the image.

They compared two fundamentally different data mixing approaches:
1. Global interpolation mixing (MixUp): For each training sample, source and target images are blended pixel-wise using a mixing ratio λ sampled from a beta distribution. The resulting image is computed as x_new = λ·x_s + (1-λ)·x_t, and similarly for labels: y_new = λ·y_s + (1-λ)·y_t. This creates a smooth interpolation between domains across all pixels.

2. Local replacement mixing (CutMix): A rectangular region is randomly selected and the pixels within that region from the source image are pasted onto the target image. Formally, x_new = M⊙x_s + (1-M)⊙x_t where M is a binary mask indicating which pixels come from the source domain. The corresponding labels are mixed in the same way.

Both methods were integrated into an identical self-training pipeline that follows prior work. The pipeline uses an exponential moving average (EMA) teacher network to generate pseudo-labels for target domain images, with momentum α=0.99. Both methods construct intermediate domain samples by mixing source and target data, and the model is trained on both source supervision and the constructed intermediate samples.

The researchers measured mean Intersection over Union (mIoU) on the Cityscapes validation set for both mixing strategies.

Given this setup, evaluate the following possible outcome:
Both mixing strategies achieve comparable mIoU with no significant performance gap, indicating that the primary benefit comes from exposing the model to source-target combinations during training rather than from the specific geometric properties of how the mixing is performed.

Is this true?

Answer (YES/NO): NO